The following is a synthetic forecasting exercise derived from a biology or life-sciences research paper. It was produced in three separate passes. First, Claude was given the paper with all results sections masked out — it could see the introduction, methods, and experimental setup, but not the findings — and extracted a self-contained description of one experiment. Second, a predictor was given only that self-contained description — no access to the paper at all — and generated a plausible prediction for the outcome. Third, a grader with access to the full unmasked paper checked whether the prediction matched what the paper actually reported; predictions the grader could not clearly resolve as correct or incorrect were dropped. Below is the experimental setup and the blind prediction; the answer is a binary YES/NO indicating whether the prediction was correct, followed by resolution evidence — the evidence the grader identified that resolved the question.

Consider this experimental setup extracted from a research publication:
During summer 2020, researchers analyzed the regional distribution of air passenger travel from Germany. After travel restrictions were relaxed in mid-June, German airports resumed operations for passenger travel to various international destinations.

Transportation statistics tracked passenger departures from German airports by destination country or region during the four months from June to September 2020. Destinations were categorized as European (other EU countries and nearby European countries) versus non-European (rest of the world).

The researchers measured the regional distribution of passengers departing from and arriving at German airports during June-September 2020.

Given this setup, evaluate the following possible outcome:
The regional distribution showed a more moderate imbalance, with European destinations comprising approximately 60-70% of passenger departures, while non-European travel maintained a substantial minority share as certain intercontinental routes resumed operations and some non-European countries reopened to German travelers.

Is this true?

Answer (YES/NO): NO